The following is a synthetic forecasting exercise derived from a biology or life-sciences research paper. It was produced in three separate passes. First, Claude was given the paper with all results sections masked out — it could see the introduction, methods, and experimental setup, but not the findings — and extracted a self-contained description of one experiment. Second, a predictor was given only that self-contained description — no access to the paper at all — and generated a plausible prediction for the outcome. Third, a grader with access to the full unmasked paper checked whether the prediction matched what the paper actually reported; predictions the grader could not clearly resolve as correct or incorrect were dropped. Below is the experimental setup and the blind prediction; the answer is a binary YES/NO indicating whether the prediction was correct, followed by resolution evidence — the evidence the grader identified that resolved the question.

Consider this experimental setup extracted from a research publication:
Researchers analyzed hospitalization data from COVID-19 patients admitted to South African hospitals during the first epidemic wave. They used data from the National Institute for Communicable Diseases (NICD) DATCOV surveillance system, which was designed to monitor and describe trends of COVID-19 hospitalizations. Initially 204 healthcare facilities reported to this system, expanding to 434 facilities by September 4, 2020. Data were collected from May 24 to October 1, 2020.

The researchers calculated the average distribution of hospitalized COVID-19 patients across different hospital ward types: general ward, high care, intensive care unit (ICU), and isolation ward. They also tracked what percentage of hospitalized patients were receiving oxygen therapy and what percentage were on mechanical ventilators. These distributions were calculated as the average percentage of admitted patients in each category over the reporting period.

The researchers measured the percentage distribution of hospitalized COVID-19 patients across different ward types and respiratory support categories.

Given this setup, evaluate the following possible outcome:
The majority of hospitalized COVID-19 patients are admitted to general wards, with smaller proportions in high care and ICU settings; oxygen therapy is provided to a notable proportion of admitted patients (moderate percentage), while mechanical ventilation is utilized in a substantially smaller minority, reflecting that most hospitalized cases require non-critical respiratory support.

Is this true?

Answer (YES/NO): YES